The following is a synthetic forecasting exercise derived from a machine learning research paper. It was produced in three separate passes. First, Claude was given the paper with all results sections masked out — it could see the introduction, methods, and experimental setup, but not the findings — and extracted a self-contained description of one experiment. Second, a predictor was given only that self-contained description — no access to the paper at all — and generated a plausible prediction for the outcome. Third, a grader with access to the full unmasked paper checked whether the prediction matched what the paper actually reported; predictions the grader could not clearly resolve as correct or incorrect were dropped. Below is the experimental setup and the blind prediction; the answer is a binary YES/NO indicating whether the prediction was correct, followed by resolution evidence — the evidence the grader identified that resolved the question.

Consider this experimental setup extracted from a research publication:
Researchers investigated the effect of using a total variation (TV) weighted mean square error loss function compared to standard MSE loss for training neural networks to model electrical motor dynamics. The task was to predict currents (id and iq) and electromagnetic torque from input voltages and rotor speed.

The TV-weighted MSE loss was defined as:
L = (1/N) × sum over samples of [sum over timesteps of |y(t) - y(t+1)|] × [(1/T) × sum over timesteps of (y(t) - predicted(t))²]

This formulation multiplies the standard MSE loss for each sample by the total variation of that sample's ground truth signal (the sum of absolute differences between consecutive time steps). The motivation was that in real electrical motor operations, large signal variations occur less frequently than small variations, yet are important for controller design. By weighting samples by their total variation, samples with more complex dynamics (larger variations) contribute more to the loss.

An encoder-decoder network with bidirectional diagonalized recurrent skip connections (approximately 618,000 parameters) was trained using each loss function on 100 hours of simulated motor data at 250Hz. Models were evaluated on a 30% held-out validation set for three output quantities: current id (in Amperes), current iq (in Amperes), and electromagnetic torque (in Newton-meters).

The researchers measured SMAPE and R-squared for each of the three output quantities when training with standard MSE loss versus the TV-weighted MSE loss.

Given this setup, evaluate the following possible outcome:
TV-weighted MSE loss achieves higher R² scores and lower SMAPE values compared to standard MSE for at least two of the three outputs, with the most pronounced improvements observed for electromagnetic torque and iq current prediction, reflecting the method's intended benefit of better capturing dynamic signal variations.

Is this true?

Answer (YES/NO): NO